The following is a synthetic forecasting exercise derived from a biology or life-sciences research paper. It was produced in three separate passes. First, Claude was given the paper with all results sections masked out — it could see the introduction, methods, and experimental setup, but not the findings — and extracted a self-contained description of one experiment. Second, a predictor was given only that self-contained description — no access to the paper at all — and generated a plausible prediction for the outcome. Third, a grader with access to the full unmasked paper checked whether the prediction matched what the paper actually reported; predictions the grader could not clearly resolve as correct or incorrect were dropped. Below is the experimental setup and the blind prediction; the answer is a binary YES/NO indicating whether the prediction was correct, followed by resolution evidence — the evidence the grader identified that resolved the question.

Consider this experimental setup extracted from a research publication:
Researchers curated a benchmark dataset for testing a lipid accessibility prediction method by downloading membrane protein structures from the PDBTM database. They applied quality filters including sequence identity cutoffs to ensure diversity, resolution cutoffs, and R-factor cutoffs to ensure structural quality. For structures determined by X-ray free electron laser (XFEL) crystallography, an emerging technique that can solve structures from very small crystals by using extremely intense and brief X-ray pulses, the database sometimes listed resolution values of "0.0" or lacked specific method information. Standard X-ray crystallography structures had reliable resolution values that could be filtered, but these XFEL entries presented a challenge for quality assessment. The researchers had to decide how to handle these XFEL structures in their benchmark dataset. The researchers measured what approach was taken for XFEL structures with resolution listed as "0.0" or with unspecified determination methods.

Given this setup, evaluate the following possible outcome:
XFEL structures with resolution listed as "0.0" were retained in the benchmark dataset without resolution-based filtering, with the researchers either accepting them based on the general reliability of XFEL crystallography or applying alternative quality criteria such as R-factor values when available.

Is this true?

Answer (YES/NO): NO